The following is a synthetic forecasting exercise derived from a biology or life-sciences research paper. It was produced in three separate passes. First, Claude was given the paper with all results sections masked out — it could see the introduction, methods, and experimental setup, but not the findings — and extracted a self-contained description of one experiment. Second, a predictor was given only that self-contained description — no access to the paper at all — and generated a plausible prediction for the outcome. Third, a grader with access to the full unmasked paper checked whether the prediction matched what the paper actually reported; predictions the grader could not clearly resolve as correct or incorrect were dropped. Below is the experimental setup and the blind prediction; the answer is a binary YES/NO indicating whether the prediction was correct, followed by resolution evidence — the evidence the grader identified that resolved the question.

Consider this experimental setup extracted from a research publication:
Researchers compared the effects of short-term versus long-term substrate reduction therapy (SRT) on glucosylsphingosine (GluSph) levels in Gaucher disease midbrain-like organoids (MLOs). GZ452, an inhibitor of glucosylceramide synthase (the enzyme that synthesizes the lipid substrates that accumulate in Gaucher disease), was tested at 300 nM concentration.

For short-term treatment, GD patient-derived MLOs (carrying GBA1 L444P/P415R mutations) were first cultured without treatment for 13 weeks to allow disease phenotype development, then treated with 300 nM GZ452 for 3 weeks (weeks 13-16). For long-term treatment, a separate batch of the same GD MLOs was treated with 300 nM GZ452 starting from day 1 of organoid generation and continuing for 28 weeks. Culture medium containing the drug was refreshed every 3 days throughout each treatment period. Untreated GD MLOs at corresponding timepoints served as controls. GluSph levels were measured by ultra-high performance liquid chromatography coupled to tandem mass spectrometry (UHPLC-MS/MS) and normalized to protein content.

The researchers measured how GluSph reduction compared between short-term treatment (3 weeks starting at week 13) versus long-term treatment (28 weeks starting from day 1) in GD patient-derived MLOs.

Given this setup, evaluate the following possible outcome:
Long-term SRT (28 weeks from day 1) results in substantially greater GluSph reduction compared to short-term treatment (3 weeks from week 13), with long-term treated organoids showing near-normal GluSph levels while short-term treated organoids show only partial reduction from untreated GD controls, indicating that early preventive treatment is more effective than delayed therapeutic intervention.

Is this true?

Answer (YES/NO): YES